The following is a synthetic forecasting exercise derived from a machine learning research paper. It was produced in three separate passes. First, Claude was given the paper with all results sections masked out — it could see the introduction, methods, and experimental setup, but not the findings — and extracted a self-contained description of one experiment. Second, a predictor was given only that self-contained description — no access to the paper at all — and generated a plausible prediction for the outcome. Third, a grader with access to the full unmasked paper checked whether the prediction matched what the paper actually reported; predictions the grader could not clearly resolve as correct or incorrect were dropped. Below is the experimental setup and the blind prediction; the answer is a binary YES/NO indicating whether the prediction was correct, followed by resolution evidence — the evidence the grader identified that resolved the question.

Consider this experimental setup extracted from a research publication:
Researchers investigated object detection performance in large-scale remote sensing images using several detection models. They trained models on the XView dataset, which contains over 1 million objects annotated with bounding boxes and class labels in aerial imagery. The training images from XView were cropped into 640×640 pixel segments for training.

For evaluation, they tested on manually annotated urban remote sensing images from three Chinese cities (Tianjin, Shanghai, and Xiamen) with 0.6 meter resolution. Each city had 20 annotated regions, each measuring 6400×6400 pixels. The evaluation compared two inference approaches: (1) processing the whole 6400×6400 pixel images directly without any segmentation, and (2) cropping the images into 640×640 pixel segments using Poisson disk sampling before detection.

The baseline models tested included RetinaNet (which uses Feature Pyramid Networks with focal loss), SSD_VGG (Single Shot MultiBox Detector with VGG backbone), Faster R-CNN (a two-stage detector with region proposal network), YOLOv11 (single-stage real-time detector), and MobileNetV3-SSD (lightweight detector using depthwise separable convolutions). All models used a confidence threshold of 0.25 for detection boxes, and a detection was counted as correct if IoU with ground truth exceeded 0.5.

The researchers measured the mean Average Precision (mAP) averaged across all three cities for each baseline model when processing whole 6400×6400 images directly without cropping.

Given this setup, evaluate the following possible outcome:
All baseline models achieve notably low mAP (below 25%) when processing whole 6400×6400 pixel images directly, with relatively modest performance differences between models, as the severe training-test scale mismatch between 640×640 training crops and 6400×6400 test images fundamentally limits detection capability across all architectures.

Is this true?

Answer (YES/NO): NO